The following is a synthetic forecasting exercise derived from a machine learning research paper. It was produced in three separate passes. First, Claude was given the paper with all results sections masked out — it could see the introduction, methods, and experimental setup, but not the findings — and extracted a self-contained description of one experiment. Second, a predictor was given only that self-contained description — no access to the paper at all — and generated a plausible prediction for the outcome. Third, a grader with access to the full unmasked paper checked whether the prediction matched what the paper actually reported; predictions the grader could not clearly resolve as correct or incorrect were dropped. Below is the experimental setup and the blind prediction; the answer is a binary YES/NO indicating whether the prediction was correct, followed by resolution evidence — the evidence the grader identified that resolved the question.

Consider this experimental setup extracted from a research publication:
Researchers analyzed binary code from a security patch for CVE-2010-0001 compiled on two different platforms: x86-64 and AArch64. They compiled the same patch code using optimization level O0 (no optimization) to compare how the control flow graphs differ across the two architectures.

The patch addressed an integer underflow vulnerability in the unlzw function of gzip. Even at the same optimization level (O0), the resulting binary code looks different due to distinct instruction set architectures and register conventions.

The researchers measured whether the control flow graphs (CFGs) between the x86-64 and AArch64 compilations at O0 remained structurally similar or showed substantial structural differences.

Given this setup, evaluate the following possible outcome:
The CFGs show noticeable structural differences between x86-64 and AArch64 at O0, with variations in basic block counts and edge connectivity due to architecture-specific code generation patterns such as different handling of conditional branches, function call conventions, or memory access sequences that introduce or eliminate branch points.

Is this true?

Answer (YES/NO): NO